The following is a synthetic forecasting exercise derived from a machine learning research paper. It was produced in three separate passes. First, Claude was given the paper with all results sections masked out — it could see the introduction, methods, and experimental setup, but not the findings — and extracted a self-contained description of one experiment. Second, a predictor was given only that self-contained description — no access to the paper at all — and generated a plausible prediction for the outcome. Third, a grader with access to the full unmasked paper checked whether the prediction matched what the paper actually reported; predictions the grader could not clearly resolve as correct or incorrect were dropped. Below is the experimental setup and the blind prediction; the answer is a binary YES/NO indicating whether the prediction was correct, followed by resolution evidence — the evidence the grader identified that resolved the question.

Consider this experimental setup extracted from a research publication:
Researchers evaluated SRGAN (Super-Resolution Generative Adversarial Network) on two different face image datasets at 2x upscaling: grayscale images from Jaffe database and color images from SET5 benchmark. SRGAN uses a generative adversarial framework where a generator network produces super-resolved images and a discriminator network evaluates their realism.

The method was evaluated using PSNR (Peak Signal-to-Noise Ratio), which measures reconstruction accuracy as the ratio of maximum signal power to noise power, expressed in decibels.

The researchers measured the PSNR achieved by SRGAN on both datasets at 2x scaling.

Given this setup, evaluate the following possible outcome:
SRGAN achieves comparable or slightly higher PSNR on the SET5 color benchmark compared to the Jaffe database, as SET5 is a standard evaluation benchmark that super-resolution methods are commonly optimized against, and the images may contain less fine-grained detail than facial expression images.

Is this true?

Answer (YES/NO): NO